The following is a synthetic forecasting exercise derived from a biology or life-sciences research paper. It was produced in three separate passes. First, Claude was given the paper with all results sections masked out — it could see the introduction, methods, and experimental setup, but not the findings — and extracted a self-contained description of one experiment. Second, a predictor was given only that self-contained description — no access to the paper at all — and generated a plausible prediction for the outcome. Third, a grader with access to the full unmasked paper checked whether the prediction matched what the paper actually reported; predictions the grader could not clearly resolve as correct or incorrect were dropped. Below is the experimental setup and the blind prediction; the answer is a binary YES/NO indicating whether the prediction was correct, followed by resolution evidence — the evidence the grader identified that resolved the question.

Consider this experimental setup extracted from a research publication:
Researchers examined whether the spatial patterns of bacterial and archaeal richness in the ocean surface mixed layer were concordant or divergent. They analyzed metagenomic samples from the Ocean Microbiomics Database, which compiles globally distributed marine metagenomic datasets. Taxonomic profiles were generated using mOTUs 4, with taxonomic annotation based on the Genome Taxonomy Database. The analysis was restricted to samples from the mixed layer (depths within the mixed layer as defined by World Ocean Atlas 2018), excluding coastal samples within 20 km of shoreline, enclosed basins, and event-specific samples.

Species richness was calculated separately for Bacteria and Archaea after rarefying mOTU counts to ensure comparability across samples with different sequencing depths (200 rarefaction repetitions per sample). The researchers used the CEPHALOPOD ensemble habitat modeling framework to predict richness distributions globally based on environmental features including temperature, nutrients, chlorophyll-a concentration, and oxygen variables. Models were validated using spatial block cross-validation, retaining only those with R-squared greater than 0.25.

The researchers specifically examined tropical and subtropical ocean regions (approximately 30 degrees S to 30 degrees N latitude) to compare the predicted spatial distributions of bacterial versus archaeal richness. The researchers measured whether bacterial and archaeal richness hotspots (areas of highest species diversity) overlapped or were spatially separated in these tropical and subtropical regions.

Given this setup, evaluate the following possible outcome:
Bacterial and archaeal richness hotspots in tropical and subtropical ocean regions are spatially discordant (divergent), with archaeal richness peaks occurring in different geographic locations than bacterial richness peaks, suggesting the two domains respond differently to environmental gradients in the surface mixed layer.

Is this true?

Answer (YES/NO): YES